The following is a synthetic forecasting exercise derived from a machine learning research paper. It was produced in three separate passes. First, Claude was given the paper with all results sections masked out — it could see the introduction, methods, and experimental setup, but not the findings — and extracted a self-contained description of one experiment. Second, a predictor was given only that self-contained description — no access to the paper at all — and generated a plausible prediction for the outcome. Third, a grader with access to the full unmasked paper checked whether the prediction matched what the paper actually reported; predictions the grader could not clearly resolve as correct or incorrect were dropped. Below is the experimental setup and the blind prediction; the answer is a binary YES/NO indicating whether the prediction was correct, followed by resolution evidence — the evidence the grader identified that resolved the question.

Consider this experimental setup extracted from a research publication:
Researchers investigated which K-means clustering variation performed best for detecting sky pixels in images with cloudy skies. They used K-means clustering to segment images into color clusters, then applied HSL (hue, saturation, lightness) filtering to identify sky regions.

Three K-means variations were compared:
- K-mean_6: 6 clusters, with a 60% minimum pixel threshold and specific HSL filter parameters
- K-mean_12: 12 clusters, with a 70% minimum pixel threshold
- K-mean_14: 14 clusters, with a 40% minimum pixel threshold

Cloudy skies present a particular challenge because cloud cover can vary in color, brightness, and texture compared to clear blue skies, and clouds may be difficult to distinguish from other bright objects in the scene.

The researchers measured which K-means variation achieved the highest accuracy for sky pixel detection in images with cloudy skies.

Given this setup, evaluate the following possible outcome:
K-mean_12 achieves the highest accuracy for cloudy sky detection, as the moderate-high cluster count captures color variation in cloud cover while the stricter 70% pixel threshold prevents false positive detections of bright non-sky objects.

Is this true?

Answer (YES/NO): NO